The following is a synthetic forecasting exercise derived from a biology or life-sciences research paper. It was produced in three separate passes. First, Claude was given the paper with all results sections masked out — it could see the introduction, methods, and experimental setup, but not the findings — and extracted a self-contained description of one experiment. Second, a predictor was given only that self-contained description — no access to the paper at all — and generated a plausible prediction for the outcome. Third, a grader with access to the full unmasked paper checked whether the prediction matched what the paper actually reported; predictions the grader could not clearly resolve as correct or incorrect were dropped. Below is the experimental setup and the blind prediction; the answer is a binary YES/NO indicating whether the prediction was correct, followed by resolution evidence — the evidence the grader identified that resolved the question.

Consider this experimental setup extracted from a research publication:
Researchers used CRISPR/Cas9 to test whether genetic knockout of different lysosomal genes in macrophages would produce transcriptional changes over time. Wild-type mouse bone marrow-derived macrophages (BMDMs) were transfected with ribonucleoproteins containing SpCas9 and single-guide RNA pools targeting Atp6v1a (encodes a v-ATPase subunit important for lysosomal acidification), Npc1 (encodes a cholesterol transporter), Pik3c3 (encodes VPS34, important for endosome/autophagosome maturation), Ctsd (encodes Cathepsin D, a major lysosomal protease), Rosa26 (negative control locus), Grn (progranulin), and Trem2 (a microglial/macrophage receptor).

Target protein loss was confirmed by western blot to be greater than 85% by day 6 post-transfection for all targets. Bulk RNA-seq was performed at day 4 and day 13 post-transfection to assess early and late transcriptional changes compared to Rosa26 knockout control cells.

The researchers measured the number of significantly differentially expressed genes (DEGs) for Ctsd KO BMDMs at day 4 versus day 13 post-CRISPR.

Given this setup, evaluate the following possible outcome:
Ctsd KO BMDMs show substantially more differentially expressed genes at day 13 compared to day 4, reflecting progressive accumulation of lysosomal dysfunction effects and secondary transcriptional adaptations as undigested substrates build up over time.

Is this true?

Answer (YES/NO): NO